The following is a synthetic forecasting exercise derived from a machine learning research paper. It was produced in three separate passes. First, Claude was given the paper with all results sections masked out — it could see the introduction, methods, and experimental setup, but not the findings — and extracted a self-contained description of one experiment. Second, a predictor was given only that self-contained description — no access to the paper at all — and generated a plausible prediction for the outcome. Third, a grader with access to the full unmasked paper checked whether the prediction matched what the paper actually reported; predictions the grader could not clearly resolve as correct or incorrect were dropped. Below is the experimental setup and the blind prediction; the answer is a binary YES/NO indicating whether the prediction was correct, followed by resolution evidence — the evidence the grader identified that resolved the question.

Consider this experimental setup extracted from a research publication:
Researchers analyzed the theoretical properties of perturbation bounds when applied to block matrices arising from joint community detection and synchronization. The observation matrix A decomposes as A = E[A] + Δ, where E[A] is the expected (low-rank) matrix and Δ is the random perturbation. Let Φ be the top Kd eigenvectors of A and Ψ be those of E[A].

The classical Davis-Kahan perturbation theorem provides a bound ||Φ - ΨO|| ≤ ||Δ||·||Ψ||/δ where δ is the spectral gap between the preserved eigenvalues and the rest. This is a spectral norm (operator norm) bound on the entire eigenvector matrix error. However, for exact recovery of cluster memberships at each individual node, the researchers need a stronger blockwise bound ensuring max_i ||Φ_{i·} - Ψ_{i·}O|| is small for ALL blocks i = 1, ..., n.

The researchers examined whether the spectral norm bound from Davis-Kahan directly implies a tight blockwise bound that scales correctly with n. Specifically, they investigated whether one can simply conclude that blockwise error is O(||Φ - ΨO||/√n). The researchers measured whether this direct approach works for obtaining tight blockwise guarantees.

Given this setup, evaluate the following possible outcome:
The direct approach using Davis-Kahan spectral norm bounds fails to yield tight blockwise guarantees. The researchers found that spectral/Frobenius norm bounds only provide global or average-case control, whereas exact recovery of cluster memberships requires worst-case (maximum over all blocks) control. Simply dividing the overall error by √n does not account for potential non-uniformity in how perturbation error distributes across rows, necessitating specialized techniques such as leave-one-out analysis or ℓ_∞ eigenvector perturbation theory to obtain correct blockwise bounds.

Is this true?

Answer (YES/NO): YES